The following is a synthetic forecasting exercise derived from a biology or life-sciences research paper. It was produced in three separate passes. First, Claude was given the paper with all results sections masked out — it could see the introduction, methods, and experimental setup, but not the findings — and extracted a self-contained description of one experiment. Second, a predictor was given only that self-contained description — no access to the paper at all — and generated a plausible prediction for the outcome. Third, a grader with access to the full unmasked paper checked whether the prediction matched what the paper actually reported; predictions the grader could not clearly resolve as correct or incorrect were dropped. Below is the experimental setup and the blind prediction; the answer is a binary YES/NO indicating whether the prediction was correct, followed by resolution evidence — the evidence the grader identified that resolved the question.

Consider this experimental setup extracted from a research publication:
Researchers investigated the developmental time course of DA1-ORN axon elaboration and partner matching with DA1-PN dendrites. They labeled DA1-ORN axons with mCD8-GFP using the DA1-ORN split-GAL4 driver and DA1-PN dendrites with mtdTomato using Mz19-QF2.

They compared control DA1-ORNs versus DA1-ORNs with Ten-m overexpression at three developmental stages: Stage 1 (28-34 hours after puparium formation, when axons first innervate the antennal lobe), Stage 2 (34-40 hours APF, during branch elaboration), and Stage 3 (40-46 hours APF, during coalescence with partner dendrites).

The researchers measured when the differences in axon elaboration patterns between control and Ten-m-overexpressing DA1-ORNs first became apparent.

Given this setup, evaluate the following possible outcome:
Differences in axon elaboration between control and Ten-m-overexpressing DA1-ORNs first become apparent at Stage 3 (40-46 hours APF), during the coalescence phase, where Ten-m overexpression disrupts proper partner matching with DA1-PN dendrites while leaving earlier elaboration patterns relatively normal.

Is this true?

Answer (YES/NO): NO